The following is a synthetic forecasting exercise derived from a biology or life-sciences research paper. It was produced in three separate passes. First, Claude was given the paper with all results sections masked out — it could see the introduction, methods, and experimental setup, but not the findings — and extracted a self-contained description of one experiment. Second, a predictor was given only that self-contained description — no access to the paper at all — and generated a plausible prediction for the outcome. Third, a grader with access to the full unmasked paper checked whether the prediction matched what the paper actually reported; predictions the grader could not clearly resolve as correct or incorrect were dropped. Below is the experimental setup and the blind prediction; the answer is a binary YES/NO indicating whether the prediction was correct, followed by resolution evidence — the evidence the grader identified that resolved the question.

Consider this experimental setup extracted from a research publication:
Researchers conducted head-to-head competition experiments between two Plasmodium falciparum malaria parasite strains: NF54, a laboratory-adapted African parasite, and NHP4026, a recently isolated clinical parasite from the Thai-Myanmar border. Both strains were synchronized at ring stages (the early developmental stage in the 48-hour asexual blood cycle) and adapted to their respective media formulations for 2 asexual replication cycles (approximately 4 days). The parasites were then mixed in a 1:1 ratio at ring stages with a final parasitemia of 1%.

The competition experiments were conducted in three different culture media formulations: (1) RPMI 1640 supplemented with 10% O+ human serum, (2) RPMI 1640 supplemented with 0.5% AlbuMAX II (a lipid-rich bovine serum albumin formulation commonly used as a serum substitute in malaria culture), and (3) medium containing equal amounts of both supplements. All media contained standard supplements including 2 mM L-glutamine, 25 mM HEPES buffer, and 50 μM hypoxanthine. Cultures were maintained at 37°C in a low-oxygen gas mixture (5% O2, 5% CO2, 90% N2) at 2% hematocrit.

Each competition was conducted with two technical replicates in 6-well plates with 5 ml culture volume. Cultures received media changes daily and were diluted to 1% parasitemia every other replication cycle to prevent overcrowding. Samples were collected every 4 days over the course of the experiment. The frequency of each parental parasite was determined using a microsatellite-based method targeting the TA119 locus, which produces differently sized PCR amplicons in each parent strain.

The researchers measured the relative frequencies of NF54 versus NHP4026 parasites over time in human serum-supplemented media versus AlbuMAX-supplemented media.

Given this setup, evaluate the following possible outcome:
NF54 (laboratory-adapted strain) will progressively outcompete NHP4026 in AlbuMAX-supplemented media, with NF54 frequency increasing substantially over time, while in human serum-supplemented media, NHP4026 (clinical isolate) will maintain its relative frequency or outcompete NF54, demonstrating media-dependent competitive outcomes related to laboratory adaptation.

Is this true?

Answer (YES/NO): NO